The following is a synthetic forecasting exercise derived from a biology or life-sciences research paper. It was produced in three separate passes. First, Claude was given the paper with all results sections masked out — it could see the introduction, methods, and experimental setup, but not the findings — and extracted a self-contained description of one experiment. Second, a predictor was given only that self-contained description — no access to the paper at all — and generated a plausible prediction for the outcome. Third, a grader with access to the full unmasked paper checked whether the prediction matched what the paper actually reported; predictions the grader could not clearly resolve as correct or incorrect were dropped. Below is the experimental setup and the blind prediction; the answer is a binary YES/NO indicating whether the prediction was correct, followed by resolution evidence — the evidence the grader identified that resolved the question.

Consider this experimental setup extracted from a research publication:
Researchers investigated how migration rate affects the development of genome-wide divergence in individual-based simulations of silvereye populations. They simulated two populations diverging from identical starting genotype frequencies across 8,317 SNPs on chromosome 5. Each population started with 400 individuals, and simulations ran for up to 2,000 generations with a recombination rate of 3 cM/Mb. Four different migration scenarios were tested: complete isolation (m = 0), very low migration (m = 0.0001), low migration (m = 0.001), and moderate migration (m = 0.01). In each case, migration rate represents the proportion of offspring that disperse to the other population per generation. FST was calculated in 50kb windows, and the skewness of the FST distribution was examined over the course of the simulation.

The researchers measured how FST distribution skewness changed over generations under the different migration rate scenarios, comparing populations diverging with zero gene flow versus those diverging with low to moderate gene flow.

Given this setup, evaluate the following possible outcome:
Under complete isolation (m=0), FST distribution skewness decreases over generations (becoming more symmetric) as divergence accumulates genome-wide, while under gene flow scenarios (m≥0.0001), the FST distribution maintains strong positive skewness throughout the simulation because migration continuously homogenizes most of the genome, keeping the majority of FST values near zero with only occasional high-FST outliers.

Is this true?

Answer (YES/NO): NO